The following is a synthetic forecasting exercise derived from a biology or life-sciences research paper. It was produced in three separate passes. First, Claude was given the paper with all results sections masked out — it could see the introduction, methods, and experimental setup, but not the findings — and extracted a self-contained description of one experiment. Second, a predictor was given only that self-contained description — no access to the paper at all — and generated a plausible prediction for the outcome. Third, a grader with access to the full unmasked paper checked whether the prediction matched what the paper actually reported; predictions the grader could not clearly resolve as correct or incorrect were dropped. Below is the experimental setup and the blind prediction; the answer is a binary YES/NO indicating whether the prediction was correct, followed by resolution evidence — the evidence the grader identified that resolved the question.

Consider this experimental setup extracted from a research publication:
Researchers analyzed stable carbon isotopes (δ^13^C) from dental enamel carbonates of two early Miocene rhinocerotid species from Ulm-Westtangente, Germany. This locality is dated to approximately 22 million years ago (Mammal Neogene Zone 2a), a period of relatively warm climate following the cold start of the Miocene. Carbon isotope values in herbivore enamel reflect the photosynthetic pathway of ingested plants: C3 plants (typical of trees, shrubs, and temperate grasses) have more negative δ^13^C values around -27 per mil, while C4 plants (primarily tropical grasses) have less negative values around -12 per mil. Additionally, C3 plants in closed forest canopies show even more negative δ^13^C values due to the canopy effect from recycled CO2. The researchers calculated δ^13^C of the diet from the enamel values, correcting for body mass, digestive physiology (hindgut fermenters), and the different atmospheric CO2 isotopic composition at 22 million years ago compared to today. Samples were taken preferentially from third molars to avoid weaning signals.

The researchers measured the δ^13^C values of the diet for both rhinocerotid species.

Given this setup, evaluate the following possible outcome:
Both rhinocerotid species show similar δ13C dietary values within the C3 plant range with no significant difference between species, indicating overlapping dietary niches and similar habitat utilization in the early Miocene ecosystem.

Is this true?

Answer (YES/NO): NO